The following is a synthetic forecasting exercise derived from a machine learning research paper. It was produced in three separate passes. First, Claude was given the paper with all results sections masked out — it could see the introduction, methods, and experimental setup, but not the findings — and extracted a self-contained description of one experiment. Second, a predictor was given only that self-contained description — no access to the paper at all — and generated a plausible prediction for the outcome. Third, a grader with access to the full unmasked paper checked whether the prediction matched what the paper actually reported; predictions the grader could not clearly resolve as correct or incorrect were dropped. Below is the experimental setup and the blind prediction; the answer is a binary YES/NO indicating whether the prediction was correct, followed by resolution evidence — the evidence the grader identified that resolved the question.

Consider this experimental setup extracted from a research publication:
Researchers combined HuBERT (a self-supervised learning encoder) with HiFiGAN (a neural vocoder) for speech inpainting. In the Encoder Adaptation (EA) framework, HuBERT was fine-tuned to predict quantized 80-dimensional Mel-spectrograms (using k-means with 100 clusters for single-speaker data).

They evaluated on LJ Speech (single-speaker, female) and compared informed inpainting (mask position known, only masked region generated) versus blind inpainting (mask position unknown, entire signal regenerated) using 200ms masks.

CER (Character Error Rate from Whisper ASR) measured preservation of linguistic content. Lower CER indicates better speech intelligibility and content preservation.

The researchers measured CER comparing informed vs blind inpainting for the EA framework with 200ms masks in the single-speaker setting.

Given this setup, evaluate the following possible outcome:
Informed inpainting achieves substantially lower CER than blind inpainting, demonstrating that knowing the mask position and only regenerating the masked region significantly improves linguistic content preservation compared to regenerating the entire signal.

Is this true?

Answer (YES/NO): YES